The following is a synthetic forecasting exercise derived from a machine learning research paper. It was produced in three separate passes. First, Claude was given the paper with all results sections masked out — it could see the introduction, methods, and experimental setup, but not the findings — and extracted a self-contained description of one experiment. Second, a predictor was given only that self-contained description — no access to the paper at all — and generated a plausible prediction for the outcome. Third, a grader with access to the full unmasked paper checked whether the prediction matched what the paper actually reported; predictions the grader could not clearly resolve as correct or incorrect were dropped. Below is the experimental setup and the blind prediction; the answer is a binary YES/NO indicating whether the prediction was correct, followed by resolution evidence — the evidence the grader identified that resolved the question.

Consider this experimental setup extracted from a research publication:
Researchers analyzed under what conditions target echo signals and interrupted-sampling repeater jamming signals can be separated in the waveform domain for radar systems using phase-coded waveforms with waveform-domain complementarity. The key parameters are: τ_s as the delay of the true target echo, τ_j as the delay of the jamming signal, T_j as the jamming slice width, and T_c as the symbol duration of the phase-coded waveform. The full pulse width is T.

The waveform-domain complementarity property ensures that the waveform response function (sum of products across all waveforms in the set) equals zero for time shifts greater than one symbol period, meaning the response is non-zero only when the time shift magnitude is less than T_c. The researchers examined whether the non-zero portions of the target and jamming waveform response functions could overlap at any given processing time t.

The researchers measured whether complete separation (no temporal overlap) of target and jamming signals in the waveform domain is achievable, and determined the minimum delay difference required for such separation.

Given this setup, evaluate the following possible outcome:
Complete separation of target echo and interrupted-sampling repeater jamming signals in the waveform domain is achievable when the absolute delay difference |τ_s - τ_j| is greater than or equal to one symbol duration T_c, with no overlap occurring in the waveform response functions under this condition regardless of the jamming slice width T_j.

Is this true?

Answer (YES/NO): NO